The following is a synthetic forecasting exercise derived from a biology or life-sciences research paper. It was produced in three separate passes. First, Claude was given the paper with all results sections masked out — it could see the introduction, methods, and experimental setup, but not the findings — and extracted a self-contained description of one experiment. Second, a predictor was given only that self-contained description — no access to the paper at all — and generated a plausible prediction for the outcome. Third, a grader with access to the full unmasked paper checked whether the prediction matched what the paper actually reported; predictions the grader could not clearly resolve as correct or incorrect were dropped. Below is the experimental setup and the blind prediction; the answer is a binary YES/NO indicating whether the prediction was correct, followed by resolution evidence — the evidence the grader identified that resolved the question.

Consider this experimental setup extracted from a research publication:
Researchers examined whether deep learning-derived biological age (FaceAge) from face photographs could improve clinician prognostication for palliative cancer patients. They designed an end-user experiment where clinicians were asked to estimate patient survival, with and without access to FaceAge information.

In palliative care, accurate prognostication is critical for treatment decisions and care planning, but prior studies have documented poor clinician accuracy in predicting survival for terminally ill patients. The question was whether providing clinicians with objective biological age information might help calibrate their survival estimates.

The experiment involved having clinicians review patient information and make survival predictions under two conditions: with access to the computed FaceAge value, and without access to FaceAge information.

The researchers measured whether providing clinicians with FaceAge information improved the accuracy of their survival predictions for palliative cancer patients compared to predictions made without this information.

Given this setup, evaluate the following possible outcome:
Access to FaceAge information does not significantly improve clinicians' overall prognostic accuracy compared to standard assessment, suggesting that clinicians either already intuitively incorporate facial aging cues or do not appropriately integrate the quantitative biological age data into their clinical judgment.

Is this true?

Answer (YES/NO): NO